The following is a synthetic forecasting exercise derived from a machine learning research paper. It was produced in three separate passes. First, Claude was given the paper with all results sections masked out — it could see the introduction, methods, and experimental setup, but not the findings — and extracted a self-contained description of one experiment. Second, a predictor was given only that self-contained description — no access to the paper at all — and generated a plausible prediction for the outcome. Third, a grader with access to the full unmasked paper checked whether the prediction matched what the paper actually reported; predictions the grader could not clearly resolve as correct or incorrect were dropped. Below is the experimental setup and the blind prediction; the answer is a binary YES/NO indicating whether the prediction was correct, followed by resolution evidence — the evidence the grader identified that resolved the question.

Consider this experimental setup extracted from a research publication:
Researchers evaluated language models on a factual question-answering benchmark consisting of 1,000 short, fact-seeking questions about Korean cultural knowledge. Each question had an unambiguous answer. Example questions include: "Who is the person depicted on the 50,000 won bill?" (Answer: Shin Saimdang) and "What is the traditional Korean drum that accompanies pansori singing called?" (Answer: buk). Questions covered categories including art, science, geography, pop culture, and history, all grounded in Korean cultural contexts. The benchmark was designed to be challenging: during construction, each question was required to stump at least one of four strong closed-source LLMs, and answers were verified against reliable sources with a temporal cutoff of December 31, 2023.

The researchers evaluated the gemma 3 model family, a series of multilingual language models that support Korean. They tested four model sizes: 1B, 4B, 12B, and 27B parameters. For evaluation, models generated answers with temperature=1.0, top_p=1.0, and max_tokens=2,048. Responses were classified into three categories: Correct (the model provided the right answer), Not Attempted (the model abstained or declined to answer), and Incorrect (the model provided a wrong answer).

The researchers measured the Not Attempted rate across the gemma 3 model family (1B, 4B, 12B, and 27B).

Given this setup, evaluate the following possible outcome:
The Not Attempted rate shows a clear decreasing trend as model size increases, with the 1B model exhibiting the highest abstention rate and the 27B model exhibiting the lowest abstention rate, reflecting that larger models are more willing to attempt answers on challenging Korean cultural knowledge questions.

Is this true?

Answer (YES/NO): NO